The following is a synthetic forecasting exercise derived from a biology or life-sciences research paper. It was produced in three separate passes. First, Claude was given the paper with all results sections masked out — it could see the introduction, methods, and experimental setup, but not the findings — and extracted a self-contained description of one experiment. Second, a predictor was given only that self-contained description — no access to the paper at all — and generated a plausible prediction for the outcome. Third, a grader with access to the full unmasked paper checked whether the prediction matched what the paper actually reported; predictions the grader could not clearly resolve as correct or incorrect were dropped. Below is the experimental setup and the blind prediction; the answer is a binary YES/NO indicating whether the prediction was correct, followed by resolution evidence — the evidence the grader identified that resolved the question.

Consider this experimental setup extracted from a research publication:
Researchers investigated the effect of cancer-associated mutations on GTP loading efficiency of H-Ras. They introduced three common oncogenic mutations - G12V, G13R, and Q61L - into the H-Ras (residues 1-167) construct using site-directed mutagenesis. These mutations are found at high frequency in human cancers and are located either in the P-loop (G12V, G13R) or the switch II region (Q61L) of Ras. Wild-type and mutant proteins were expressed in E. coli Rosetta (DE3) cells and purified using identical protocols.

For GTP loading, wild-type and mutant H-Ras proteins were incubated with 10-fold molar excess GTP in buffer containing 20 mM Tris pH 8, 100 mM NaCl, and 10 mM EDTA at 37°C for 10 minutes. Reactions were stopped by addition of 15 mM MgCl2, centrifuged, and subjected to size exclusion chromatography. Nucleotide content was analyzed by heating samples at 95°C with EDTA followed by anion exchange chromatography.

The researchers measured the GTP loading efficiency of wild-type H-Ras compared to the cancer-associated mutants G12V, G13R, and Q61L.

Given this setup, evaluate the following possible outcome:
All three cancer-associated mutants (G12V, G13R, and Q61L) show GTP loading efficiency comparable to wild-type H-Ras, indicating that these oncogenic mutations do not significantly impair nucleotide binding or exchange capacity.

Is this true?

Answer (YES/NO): NO